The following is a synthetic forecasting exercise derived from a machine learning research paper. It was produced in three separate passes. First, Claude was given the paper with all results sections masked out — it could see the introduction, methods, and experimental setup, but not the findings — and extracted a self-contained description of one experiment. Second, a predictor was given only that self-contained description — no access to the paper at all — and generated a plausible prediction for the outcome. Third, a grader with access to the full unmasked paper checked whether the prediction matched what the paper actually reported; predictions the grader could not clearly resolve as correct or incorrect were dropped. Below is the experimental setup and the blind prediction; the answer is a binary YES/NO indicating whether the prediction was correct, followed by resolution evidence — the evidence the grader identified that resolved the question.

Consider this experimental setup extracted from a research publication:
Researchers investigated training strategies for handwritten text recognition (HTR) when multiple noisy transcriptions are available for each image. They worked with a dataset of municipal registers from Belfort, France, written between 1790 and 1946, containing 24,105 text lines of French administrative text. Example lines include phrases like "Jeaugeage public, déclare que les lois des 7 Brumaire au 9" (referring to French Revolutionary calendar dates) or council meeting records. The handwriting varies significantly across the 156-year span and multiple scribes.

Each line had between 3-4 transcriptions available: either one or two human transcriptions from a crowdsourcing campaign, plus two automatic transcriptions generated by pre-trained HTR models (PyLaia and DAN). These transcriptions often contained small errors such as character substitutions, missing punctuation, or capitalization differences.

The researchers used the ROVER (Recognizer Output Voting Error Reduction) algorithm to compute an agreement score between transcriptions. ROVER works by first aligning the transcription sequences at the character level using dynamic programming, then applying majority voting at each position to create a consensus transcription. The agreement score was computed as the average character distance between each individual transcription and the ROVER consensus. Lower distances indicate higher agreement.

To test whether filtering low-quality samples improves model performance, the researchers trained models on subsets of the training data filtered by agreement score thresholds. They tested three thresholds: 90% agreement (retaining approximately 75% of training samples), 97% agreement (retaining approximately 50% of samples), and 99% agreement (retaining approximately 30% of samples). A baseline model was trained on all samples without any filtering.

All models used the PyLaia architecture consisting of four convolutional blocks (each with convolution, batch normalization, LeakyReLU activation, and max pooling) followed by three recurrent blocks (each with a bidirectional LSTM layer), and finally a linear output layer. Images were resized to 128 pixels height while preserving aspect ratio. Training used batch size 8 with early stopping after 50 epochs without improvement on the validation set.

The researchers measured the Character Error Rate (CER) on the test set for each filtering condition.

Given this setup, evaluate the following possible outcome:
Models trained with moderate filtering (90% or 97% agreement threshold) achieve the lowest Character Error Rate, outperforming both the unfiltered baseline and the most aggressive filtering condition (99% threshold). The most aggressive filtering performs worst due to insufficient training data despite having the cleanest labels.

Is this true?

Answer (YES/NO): NO